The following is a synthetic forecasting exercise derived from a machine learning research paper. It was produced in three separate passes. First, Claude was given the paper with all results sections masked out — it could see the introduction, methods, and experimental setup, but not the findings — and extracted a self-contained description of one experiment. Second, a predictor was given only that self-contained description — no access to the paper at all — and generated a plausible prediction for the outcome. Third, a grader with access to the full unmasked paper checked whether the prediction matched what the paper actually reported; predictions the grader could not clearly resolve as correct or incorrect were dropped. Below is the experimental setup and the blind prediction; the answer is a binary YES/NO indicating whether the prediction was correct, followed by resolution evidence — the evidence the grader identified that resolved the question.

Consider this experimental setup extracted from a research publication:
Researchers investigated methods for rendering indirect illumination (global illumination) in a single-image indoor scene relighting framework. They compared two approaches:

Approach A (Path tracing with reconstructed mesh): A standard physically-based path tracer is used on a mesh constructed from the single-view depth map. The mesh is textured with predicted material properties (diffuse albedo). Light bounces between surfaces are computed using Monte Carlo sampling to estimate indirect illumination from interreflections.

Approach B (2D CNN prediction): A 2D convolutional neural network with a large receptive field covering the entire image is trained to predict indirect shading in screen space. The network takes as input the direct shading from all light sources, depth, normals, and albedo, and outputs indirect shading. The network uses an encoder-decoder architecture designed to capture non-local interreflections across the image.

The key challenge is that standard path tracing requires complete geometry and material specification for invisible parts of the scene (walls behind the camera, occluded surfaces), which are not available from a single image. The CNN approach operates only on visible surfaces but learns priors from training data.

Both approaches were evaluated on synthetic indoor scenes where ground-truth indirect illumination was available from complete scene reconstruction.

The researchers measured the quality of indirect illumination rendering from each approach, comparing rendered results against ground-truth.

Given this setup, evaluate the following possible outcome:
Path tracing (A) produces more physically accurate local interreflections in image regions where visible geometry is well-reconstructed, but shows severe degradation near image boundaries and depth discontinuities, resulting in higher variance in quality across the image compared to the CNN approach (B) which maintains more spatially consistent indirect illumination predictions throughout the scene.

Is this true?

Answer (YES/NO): NO